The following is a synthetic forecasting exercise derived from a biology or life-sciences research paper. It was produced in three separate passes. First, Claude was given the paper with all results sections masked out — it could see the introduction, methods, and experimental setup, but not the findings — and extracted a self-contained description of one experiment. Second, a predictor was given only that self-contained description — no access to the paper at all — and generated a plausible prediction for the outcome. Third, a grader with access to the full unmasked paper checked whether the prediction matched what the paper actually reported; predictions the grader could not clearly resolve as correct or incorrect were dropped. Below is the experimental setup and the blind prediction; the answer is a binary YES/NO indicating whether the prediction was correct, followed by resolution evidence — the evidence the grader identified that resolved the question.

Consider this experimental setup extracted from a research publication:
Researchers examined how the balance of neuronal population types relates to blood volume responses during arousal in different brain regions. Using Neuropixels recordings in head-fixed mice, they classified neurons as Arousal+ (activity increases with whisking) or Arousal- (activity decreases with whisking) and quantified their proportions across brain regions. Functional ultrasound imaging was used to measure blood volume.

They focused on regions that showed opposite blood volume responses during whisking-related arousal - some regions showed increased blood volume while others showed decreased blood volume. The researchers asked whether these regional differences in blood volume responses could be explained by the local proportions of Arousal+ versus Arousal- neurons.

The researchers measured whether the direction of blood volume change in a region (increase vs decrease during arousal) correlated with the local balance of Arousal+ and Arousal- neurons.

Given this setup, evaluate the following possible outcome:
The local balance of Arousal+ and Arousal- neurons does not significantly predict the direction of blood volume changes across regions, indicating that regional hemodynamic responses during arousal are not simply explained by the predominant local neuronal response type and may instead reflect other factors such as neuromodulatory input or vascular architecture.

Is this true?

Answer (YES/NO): NO